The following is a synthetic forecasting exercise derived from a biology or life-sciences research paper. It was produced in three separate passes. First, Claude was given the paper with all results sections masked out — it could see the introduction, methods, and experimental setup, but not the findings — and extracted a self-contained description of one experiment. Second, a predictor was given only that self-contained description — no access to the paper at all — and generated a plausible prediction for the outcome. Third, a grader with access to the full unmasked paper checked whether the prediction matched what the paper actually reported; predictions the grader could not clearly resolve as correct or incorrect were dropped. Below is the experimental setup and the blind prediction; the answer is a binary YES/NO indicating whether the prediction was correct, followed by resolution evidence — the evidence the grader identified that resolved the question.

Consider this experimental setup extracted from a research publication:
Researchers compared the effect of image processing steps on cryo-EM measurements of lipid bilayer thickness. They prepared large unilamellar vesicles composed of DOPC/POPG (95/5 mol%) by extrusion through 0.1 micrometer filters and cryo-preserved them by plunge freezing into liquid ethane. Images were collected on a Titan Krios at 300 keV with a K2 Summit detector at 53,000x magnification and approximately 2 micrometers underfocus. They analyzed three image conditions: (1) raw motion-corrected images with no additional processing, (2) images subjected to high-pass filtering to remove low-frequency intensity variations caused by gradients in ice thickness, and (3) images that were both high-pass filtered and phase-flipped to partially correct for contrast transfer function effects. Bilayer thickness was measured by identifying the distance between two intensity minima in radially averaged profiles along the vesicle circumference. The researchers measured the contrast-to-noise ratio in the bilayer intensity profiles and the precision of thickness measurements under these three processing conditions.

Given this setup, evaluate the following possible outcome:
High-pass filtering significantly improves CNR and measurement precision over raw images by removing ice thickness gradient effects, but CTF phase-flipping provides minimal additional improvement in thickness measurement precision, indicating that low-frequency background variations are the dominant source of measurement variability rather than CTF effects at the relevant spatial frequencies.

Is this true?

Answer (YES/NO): NO